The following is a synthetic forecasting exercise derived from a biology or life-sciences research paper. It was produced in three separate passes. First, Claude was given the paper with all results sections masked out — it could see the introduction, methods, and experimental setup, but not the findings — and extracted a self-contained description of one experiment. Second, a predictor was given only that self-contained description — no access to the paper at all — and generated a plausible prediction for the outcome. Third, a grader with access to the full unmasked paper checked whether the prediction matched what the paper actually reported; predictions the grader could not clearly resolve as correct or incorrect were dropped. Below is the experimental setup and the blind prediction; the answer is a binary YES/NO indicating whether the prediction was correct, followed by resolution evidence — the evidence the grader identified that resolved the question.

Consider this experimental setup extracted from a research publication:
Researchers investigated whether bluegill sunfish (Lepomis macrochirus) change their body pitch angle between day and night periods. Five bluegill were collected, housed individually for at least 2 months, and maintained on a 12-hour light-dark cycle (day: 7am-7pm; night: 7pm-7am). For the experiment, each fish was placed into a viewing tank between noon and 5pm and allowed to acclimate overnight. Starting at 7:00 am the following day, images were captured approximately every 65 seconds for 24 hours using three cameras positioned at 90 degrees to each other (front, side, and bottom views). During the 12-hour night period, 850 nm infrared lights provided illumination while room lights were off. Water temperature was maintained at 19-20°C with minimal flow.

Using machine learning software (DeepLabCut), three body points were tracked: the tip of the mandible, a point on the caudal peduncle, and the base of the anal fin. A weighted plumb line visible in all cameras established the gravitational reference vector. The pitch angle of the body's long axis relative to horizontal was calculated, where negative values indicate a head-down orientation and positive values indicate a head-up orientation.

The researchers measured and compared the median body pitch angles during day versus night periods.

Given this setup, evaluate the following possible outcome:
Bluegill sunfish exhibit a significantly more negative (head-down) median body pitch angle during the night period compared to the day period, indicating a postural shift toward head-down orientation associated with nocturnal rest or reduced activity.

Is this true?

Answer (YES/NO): YES